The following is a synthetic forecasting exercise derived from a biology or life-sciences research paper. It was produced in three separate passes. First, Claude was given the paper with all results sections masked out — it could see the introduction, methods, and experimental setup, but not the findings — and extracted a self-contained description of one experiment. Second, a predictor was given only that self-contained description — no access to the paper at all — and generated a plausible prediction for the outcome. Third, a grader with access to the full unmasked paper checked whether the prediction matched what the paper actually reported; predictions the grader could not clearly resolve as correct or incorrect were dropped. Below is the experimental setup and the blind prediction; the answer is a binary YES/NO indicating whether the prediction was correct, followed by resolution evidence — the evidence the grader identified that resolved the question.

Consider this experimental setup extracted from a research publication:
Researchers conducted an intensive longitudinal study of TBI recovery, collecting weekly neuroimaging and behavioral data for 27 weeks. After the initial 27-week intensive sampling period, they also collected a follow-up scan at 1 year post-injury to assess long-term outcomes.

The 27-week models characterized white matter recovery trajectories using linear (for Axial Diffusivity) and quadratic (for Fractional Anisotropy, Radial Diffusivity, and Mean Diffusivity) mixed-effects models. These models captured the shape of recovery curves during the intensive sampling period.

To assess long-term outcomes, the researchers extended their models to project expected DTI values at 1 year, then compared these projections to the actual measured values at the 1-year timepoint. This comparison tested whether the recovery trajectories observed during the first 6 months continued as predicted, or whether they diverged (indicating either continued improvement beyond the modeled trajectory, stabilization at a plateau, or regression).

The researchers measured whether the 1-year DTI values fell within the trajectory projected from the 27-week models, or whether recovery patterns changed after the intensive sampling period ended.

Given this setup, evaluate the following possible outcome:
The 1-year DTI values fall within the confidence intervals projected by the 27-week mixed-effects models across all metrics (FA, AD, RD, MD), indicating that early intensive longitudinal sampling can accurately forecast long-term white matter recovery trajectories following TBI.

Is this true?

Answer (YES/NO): NO